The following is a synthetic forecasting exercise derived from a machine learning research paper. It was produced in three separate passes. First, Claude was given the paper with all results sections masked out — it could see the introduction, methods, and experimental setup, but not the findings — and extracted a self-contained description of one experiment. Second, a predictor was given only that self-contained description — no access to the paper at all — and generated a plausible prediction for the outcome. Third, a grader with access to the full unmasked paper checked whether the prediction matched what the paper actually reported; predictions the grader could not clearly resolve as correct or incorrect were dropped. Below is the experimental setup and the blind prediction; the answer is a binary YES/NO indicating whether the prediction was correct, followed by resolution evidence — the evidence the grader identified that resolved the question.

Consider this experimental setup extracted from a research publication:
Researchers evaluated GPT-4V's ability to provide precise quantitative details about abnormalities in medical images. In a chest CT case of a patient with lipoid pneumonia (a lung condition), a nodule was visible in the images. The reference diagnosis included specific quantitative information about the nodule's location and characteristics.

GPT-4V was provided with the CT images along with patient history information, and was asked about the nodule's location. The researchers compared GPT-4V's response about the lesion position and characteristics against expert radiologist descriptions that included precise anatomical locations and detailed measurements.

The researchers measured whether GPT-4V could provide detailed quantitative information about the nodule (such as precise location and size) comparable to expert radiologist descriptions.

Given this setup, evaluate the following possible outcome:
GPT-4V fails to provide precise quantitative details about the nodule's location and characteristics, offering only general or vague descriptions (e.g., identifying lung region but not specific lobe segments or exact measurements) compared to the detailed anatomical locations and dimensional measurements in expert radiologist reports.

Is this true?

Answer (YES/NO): YES